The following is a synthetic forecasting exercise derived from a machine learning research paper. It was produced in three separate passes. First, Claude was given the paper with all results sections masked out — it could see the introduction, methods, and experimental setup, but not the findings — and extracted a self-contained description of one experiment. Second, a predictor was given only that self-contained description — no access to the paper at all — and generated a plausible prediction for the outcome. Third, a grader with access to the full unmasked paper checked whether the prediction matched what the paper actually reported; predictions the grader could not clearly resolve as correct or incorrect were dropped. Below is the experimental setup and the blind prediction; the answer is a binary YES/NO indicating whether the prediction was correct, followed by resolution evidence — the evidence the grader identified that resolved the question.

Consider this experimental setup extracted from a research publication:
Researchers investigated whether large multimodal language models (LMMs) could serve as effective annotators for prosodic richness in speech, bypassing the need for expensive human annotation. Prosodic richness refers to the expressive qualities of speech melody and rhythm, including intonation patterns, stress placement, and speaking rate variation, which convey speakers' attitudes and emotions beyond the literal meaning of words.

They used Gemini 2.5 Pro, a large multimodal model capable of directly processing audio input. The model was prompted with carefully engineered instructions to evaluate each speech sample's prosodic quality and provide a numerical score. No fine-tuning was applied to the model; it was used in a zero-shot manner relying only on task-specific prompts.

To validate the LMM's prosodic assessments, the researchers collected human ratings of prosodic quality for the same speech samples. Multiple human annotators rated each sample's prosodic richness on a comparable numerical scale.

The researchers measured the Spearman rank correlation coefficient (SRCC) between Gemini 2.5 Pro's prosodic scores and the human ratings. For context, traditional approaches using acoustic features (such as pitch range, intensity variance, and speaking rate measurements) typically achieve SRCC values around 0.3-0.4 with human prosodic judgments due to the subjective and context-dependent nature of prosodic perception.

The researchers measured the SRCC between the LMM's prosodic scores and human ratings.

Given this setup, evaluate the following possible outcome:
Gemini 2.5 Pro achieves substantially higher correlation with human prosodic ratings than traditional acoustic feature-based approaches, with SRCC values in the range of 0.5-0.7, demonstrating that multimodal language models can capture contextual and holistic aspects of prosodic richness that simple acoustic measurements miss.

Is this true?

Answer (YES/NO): NO